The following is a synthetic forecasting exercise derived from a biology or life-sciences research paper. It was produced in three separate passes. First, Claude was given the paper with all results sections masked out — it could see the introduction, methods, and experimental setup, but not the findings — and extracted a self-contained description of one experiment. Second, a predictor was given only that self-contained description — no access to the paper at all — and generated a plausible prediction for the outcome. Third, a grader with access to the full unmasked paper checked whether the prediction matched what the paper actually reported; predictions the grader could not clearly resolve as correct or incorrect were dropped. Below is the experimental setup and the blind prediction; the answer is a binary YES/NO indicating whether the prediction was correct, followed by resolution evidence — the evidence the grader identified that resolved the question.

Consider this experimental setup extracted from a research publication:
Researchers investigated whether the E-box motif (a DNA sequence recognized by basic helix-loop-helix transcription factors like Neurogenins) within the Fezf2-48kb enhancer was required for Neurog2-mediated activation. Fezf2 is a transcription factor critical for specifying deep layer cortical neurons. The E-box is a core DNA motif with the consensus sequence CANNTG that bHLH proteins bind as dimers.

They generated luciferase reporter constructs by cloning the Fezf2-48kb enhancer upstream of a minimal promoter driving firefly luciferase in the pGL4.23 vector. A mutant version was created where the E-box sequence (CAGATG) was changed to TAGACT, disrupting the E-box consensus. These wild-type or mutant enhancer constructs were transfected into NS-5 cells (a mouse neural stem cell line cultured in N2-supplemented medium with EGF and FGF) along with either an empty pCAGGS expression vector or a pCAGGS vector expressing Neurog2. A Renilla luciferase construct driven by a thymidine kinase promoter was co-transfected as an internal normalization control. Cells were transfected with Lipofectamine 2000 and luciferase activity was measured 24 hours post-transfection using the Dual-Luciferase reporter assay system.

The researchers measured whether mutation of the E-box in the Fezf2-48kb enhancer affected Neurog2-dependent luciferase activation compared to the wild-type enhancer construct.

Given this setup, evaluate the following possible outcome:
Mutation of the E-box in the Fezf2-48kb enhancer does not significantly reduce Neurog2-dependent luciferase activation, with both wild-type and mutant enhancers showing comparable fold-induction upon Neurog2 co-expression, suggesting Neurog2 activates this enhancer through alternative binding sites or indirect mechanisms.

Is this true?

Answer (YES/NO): NO